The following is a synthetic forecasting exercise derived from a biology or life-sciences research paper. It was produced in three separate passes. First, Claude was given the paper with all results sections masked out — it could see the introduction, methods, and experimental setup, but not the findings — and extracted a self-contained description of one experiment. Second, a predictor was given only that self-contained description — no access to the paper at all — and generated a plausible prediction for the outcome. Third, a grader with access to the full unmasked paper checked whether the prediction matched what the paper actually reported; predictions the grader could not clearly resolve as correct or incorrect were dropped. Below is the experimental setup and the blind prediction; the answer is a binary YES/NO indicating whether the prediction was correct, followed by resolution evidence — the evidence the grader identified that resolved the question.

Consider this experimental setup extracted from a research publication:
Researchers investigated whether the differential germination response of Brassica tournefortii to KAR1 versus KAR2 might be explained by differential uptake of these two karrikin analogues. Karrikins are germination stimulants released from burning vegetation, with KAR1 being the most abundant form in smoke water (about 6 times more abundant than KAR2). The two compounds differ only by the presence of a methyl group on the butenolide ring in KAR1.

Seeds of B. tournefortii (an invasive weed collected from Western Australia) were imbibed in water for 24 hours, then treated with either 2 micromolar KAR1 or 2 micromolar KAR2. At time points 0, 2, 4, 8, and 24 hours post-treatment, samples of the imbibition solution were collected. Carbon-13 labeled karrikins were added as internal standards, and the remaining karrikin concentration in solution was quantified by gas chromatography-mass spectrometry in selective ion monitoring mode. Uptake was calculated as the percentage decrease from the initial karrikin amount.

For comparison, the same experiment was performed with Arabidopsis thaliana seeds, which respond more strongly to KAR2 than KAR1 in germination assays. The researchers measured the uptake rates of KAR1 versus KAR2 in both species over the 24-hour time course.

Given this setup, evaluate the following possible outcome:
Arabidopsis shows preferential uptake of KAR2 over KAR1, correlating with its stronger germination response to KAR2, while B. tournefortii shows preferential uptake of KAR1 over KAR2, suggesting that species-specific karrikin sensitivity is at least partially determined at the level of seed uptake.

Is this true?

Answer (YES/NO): NO